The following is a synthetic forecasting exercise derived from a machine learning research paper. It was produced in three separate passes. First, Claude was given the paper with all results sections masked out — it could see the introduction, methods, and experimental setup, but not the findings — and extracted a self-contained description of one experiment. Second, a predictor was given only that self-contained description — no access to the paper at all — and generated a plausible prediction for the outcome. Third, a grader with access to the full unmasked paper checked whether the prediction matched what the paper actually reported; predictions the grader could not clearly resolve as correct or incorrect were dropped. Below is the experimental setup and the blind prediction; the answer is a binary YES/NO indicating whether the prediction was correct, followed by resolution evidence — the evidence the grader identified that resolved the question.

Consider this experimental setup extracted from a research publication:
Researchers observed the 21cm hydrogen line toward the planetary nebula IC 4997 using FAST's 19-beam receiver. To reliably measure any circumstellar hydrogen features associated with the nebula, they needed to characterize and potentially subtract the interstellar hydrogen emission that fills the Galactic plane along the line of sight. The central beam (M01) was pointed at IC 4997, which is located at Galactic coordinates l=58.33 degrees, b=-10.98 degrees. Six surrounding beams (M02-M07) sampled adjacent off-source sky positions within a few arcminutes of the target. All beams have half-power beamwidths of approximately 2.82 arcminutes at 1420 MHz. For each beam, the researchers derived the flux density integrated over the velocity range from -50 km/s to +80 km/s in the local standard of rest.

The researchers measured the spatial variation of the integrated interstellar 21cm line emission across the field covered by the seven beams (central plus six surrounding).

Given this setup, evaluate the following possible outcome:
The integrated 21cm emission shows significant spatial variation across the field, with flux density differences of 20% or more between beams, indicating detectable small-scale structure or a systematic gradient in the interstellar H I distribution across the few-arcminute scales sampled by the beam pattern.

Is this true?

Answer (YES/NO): NO